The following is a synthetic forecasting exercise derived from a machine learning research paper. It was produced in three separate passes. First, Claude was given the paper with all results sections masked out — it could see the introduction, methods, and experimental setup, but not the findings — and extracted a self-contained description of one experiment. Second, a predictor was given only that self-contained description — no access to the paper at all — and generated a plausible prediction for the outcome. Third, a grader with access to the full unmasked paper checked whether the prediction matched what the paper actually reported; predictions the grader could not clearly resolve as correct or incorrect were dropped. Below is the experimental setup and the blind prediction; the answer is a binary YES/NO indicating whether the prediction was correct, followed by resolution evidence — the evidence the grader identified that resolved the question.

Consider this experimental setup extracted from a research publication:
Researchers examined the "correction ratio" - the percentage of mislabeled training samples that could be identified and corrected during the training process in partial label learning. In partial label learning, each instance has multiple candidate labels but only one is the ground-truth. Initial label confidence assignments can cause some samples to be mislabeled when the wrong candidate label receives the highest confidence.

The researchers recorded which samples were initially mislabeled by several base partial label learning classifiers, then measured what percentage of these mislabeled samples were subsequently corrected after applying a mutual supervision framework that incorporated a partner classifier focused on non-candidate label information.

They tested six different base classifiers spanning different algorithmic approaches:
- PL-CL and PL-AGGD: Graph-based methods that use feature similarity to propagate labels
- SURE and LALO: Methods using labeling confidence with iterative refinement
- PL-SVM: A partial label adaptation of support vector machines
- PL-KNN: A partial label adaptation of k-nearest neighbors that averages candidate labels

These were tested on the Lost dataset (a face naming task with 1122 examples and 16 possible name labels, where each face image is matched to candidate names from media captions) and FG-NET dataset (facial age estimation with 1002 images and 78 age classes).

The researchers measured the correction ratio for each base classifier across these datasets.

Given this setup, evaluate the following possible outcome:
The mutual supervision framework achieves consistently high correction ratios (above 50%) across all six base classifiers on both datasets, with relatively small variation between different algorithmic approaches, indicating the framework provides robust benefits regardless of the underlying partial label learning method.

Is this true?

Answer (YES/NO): NO